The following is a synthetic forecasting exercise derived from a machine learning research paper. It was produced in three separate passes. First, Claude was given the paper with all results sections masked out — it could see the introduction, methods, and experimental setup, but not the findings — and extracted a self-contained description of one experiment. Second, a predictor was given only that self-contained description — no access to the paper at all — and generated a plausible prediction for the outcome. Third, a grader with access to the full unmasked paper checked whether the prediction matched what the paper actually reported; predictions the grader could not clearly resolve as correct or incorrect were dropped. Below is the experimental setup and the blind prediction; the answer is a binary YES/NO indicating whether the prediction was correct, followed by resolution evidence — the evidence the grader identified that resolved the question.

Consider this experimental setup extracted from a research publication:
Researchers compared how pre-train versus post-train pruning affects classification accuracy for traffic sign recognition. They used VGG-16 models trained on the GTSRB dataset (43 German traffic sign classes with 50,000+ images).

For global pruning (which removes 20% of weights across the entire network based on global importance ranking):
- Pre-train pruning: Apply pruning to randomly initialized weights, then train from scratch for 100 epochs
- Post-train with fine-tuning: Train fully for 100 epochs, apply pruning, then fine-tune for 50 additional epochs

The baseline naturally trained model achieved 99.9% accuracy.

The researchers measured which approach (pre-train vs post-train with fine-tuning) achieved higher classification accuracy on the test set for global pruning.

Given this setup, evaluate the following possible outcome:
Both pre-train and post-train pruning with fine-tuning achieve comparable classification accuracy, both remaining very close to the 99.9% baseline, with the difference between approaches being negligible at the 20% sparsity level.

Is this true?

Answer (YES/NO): YES